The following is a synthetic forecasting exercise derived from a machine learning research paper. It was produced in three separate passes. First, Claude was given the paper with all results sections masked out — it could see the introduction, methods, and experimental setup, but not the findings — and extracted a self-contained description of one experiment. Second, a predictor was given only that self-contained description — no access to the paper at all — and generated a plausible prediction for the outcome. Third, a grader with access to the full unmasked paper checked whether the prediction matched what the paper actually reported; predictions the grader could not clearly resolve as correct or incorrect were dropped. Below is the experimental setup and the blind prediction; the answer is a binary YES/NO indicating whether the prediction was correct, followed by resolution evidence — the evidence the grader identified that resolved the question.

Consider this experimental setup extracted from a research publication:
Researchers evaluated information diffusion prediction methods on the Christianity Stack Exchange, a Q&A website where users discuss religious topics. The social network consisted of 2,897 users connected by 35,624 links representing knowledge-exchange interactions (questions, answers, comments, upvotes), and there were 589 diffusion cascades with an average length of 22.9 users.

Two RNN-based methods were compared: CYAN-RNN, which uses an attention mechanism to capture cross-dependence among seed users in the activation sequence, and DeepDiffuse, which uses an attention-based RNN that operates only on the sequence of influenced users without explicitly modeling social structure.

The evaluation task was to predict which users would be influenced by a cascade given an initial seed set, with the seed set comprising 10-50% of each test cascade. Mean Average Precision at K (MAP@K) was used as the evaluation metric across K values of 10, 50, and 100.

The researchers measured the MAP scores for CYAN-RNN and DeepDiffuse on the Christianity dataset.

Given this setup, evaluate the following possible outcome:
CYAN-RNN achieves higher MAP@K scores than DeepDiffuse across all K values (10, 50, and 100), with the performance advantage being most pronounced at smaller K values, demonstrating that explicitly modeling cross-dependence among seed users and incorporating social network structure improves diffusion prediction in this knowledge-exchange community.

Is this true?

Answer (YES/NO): NO